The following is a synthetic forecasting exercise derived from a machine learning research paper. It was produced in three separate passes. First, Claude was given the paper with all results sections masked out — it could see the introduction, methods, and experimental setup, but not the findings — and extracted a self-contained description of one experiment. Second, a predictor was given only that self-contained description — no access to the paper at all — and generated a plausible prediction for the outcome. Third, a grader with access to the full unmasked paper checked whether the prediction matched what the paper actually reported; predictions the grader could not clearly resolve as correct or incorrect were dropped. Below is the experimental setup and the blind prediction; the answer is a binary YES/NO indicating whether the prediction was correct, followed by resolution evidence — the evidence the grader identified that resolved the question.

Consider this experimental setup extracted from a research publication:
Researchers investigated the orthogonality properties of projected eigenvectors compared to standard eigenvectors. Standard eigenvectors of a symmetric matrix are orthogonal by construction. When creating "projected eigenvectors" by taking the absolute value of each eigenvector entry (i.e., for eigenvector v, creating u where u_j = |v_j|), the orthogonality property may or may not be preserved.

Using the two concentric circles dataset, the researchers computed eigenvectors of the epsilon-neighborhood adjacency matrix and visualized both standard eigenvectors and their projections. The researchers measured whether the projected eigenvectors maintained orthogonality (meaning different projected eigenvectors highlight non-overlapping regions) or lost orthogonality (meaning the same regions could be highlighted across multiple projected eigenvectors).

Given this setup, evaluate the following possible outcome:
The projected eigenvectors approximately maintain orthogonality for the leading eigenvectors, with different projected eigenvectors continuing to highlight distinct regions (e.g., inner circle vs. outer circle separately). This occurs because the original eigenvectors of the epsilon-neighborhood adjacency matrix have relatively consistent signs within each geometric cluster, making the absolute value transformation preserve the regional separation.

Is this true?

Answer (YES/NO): NO